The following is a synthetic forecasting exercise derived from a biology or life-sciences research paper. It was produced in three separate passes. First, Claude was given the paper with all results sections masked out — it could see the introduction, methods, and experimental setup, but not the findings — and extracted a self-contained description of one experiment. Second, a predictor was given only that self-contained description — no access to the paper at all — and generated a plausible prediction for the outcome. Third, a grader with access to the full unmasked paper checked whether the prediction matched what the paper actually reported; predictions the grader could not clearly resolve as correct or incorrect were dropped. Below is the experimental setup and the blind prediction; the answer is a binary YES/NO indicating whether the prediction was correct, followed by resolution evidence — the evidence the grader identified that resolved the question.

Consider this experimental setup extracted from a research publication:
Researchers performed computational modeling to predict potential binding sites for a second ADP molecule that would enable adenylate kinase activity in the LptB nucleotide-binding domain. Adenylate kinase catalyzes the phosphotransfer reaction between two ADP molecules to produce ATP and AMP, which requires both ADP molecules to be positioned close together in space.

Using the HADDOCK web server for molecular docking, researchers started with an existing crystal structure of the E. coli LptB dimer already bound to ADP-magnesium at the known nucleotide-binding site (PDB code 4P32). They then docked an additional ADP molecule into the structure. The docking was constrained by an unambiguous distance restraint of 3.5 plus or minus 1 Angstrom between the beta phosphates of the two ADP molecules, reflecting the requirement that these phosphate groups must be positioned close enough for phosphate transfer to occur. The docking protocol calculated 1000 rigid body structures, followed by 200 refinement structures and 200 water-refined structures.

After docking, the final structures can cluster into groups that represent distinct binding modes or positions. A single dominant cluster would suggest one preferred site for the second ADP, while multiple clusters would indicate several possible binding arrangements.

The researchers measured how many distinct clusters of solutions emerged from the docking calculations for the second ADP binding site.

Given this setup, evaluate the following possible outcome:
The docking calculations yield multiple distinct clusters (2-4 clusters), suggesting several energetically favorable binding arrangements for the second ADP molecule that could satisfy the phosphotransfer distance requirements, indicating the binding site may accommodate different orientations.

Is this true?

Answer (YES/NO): YES